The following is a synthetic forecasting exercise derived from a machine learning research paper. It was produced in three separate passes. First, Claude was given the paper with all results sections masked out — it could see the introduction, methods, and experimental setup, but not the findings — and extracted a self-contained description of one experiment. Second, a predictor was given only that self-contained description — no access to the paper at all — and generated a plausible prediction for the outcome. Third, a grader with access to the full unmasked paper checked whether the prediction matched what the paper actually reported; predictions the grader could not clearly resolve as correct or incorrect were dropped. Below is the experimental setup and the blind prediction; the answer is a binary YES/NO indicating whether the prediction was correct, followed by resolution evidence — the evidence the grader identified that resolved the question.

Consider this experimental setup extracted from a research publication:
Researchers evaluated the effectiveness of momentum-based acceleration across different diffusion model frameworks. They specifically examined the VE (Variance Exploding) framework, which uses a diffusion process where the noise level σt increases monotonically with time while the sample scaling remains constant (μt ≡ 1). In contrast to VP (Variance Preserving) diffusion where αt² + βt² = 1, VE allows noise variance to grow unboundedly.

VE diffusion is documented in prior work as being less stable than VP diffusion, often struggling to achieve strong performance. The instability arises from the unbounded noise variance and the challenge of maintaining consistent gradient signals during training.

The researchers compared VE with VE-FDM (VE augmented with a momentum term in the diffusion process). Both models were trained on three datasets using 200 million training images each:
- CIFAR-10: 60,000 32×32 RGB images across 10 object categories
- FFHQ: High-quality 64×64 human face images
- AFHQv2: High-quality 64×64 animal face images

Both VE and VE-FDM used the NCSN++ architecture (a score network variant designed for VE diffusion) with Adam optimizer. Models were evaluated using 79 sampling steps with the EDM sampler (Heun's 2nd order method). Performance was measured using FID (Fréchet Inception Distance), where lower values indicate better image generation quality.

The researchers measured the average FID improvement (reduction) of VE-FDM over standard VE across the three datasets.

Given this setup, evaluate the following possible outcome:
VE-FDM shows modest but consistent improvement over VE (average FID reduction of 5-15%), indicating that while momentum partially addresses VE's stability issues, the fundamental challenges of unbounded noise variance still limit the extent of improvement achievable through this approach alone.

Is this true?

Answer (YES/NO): NO